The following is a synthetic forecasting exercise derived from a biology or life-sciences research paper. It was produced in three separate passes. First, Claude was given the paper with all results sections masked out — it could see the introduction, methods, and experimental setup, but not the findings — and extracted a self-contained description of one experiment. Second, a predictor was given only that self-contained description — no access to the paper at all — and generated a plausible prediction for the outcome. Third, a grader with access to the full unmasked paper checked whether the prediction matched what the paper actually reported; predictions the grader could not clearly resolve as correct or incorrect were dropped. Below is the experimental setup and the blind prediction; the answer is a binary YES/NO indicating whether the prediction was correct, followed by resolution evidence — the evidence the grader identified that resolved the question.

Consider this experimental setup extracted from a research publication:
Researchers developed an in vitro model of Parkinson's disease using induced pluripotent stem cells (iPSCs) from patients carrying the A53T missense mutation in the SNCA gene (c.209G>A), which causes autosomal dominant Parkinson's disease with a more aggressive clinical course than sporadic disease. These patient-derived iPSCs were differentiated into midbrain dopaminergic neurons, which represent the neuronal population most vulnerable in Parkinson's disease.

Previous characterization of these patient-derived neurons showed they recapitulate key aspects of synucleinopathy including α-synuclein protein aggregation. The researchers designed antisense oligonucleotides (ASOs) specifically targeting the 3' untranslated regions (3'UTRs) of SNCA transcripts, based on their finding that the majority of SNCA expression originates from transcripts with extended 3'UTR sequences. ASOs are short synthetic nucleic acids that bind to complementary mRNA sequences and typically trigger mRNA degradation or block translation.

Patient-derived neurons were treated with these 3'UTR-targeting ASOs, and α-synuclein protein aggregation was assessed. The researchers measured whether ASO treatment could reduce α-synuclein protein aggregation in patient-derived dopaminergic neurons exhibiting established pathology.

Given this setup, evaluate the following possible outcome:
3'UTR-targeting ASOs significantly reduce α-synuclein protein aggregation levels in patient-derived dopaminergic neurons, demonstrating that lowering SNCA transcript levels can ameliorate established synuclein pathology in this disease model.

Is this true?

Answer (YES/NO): YES